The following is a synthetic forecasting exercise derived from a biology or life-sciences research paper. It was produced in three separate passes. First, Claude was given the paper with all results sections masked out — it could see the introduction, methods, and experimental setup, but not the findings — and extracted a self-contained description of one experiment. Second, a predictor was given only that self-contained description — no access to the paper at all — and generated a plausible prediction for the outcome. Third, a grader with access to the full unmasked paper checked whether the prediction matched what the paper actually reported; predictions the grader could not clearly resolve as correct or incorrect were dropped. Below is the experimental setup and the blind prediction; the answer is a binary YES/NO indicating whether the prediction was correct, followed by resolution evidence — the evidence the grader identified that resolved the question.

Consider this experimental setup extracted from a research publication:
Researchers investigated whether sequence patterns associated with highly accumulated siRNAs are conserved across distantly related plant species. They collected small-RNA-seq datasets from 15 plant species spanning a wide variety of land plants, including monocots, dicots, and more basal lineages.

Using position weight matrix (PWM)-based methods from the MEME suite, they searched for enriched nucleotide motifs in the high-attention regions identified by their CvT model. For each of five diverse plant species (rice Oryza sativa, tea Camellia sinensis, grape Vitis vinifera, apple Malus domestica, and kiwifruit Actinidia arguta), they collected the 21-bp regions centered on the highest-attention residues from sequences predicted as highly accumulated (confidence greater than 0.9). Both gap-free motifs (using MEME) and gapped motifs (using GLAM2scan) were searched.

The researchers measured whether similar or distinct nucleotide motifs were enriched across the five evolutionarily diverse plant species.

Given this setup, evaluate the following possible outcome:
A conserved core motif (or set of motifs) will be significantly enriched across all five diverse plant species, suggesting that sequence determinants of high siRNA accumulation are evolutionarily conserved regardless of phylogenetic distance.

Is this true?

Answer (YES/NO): NO